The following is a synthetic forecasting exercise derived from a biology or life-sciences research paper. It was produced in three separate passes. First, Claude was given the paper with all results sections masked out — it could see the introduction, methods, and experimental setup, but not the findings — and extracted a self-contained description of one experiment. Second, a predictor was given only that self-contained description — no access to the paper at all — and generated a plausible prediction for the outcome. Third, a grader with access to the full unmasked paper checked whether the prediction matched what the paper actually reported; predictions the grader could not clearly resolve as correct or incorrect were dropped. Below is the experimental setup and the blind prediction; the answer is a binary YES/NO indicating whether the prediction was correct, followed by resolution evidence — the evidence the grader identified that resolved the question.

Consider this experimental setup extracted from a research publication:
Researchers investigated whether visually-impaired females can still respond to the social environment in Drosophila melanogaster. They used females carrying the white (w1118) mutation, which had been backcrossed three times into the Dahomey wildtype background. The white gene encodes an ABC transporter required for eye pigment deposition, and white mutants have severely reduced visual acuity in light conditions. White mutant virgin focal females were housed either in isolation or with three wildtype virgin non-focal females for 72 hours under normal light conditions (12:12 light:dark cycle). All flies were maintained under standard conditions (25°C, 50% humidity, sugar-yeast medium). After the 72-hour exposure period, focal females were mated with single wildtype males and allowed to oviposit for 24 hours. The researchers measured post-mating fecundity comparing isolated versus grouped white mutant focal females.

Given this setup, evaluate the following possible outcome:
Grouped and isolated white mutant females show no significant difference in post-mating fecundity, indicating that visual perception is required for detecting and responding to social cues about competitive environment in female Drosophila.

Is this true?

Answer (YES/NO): YES